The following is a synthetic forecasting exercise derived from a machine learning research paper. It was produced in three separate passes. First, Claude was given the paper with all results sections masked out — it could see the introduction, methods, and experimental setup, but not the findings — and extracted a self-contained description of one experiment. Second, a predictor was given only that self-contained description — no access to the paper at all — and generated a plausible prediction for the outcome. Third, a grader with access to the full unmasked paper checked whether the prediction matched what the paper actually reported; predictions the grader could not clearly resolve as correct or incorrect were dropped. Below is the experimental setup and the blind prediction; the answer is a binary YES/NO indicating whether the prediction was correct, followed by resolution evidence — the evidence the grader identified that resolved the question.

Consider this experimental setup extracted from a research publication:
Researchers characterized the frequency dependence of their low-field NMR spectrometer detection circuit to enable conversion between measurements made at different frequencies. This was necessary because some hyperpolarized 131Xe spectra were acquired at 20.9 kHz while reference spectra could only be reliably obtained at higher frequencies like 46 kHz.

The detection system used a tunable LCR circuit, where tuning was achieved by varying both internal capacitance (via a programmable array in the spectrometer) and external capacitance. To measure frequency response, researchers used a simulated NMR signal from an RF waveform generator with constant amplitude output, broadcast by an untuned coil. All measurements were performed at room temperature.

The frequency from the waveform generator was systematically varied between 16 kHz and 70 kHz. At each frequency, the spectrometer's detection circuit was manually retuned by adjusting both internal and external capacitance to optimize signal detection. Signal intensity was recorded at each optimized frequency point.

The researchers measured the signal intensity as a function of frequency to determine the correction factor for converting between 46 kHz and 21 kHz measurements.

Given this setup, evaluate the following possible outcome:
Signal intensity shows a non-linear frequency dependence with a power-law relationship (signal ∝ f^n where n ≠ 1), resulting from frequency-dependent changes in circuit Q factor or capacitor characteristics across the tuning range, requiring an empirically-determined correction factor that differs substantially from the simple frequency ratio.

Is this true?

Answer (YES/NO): NO